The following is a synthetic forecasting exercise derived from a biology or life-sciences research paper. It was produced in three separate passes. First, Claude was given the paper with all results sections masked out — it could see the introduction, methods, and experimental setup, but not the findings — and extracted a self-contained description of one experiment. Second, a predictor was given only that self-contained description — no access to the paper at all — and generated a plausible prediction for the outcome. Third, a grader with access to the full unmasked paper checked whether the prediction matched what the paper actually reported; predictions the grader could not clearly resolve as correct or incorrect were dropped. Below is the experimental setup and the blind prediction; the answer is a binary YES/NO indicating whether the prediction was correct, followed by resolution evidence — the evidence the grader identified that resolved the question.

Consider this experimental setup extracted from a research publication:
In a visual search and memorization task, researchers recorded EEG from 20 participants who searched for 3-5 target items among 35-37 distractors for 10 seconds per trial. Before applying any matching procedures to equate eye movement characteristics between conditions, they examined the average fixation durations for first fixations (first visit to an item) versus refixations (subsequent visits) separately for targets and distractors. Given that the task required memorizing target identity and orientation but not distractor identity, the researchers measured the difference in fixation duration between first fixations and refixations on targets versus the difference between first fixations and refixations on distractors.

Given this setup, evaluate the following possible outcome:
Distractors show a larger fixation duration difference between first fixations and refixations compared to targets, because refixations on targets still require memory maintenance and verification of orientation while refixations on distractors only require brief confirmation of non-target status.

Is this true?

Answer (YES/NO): NO